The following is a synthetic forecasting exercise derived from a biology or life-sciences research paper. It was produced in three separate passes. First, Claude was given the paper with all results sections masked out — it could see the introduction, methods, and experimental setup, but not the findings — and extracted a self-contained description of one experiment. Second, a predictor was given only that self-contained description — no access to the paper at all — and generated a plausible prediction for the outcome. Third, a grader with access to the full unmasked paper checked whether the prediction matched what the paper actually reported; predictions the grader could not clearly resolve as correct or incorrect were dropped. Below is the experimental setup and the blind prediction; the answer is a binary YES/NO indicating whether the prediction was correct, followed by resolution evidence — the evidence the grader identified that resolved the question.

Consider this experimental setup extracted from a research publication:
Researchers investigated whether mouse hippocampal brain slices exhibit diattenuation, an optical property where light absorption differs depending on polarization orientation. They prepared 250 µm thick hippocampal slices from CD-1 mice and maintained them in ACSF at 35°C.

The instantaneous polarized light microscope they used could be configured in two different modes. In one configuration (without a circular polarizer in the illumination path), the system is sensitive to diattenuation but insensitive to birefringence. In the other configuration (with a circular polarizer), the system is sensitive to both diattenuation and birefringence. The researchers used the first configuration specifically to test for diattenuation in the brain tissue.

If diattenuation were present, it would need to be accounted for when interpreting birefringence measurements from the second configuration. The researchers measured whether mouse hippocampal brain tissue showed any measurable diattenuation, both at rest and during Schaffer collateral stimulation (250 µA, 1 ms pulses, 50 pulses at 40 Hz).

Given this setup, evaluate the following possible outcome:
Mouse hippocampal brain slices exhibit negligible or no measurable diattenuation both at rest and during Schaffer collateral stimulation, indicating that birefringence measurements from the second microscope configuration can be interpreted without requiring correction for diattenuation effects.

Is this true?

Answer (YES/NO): YES